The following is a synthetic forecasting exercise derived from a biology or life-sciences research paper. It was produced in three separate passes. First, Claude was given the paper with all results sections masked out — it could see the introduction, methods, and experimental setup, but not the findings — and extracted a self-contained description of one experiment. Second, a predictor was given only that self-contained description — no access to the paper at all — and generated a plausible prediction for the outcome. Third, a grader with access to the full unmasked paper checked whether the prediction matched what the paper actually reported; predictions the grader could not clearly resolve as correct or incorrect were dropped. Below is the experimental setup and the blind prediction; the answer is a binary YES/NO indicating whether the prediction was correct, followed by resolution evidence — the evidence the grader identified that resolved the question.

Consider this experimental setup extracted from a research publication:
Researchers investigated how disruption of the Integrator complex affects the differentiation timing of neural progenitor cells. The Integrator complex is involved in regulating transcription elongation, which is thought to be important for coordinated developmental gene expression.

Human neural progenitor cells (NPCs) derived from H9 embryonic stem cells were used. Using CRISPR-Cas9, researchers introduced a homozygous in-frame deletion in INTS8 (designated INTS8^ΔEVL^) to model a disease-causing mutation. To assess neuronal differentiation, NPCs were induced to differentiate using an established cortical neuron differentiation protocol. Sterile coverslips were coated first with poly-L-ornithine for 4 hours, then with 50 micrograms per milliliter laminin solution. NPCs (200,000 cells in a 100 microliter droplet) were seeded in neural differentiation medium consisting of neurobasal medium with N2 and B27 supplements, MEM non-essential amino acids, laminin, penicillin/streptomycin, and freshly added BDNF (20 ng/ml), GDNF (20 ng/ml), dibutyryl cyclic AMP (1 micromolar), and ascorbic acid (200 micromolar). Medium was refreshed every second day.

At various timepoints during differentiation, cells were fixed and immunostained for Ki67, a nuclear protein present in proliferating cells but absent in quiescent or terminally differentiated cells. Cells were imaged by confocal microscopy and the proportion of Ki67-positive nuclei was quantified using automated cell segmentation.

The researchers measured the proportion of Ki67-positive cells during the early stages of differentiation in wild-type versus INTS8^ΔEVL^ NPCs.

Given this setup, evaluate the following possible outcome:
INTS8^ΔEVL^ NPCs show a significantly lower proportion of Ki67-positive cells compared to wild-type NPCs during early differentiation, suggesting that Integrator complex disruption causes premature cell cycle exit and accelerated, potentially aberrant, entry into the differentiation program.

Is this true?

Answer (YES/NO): YES